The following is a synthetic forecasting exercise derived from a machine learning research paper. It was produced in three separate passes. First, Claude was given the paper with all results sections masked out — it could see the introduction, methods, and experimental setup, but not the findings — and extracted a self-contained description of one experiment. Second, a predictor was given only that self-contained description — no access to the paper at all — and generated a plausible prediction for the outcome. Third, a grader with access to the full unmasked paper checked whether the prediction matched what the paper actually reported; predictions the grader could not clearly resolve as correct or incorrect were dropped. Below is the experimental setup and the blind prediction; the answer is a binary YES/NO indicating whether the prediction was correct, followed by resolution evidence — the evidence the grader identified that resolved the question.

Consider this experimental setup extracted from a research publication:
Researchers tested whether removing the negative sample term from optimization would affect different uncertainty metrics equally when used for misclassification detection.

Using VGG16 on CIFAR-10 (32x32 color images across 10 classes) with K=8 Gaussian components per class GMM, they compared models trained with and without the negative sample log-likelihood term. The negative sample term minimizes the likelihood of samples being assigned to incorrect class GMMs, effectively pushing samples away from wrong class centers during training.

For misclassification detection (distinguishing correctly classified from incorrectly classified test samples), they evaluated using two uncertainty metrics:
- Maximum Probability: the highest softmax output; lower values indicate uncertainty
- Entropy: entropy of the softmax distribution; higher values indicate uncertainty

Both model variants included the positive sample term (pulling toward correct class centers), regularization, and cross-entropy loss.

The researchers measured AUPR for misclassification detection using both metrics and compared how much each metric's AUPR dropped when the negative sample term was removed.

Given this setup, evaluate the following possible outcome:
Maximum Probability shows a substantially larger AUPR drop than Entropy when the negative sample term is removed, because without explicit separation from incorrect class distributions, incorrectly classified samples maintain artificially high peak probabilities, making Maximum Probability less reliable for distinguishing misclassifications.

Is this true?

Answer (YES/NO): NO